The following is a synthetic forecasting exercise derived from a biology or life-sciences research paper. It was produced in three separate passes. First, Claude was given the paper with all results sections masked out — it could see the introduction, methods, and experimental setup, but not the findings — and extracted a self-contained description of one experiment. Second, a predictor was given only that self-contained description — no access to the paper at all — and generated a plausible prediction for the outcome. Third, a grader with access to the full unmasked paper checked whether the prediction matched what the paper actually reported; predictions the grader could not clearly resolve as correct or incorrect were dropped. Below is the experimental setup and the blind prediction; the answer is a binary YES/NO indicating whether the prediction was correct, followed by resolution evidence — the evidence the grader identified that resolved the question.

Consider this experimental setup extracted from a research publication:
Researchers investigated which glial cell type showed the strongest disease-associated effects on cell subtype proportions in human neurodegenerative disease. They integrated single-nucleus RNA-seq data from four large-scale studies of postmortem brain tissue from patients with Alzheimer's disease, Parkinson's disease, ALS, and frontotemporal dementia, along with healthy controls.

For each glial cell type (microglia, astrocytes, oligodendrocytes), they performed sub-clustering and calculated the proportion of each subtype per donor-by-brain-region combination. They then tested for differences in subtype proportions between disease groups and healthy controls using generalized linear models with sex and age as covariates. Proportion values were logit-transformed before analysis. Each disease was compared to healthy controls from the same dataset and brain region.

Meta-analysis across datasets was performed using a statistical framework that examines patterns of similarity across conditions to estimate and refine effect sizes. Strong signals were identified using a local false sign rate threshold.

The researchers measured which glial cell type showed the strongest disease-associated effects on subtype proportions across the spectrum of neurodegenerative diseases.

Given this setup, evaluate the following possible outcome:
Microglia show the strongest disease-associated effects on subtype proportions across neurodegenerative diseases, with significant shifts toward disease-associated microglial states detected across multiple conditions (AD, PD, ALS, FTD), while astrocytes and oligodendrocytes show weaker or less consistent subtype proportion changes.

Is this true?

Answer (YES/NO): NO